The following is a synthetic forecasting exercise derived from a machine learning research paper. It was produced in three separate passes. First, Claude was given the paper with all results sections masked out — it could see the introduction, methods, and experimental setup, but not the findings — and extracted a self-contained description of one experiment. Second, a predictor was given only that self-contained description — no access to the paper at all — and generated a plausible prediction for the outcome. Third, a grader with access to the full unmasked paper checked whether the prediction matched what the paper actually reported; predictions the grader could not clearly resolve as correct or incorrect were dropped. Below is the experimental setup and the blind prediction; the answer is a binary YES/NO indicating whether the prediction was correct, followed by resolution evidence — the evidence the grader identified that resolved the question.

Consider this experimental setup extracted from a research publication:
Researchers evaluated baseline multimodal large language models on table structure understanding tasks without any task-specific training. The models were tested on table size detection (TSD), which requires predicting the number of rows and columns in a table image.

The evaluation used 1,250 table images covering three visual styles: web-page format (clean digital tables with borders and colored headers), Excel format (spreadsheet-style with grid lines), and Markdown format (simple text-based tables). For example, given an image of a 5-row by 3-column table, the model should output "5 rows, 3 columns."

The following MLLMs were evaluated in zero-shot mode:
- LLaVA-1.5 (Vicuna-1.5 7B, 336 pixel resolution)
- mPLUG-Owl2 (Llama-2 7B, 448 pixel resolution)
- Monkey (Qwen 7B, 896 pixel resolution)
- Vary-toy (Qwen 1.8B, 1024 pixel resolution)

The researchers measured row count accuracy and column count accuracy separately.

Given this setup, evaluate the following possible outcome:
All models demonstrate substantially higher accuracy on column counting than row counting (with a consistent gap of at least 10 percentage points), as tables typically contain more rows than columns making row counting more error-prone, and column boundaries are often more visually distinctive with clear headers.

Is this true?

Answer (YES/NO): NO